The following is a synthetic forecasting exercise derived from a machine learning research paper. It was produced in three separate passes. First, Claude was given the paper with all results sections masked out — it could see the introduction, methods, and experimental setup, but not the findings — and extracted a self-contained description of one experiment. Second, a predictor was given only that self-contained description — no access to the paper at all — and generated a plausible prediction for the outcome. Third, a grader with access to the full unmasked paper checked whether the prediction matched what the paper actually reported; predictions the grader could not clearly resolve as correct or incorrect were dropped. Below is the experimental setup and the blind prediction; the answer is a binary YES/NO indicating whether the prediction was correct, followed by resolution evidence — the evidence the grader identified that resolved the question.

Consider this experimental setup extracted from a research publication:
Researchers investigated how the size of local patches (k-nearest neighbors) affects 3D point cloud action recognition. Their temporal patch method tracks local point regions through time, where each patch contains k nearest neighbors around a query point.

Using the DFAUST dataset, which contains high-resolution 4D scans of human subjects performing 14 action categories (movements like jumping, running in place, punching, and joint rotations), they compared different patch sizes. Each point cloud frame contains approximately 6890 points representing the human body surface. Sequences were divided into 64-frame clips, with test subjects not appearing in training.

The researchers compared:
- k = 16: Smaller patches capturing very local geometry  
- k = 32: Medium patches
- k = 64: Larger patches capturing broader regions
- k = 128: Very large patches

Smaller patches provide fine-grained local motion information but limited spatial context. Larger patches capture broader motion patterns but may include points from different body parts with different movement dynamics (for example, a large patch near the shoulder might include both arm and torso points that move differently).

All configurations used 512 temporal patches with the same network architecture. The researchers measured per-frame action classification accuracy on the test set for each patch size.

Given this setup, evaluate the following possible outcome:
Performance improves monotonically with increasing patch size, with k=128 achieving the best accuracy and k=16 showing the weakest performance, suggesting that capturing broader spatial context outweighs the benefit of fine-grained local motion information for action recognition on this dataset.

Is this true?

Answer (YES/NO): NO